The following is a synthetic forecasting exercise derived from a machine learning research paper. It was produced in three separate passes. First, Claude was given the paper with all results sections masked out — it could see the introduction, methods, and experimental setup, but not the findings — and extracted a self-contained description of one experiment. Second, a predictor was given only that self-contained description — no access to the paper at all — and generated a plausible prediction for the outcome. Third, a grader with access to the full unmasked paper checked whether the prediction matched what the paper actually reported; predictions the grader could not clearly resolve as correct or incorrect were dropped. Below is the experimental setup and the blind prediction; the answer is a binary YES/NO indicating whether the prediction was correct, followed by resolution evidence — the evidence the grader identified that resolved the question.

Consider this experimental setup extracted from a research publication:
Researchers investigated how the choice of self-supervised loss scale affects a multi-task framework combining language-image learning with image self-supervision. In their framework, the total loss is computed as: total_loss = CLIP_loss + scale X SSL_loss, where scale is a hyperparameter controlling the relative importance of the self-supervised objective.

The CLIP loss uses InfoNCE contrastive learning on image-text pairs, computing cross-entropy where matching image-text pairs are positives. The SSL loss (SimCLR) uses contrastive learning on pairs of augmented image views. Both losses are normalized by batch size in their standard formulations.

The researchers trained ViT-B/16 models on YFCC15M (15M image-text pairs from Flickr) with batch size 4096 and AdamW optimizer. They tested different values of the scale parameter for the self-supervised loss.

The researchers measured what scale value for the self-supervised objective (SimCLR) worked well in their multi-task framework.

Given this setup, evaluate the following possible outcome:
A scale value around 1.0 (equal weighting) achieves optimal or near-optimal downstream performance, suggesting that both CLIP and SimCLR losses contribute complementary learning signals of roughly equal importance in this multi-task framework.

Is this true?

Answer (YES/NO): YES